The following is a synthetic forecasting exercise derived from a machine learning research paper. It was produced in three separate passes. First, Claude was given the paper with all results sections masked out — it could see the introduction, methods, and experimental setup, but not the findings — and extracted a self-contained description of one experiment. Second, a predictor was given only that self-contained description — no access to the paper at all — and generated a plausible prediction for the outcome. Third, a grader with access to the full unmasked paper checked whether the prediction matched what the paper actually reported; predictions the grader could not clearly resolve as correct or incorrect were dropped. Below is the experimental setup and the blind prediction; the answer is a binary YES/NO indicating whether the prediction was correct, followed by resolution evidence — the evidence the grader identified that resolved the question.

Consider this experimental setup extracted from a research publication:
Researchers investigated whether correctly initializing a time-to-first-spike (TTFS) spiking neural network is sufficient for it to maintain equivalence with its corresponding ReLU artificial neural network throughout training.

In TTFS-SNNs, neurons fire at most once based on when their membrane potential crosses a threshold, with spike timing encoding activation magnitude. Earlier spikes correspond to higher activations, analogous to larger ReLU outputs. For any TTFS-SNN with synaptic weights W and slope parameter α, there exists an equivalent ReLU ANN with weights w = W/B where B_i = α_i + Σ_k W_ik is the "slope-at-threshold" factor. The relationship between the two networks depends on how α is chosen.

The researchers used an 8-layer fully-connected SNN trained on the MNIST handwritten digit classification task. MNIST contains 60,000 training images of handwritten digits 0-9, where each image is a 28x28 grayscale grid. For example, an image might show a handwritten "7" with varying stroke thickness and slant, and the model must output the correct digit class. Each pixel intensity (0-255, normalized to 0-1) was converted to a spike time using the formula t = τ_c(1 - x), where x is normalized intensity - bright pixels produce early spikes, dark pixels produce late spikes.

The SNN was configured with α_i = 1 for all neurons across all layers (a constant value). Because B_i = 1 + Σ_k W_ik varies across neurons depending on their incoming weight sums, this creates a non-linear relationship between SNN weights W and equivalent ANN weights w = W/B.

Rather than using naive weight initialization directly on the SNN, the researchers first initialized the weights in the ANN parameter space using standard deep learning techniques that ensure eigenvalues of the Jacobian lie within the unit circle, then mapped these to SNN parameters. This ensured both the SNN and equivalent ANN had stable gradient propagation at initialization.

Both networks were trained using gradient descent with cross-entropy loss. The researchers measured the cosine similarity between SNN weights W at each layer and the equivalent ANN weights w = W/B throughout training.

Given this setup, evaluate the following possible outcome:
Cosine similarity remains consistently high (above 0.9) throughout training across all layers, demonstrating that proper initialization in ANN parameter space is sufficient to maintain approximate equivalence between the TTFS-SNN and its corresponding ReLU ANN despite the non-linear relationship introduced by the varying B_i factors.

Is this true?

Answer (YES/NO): NO